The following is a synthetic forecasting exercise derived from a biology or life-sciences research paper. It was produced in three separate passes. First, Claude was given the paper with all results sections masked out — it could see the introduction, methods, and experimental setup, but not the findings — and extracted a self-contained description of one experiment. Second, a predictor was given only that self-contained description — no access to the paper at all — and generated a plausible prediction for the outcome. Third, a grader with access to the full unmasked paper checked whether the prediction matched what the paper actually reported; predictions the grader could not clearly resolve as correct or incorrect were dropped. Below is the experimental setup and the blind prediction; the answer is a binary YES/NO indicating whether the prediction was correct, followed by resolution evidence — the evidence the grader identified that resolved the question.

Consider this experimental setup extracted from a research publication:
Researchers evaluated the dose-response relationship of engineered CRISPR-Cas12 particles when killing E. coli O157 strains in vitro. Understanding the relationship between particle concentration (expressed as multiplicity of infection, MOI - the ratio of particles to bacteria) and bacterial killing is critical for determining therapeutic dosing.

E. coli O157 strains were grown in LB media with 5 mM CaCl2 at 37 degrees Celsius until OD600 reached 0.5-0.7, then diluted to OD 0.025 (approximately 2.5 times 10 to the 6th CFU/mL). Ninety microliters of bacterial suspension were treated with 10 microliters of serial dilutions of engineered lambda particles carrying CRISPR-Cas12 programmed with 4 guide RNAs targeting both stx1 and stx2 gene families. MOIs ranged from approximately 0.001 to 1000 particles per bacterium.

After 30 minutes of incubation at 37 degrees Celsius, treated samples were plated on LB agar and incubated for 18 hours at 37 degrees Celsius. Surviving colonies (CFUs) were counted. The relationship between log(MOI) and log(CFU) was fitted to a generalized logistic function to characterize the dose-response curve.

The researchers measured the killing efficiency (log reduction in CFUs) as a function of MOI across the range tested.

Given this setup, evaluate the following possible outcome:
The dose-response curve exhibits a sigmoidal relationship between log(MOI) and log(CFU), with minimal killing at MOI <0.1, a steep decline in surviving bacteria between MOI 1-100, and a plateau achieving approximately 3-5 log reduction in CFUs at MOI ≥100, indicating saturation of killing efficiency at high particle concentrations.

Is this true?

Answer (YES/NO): NO